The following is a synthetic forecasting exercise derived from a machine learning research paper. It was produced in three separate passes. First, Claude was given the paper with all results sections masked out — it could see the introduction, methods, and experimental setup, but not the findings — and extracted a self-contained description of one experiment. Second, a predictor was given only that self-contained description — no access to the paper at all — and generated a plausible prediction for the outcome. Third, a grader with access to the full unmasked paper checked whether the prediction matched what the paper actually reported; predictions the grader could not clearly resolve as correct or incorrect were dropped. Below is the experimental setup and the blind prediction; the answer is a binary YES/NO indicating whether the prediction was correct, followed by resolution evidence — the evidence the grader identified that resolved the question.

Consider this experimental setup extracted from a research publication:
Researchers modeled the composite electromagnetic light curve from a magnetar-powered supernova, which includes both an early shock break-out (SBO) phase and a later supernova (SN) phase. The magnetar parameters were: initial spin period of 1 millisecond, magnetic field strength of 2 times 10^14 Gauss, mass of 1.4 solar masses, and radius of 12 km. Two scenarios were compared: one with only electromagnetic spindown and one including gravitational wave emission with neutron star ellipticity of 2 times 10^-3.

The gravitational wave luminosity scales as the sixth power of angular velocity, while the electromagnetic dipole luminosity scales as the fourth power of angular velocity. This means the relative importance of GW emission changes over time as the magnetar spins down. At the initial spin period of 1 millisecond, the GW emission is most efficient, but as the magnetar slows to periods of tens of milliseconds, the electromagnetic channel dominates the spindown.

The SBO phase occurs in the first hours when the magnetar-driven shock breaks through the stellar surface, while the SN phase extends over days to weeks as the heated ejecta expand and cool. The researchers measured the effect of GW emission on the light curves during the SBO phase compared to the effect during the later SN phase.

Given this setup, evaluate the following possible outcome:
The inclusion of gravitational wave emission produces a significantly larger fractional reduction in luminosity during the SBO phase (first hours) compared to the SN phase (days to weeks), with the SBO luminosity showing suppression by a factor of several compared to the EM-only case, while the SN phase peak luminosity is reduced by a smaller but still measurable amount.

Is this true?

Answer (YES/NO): NO